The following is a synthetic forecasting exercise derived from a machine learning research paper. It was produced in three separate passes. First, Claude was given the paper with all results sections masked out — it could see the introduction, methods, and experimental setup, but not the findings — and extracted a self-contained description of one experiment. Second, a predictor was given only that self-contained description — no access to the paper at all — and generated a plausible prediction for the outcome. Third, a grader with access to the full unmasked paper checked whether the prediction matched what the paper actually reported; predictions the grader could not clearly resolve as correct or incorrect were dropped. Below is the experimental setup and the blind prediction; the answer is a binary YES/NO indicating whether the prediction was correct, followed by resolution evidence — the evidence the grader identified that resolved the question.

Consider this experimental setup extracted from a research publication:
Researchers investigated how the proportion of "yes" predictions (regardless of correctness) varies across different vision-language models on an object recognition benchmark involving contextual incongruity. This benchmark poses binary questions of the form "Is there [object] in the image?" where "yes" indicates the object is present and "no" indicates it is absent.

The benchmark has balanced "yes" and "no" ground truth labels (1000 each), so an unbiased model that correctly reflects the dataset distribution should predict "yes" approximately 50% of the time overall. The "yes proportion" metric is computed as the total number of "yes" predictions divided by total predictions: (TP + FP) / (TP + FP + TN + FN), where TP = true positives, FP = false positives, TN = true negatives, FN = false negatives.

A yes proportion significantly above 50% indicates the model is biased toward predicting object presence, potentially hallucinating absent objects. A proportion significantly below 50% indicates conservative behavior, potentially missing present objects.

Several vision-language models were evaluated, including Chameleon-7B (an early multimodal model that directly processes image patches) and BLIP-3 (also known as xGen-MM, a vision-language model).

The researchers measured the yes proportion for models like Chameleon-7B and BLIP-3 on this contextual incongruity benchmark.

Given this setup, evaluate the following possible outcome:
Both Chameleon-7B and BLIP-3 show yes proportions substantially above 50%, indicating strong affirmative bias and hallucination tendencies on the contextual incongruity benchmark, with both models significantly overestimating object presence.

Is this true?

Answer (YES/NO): YES